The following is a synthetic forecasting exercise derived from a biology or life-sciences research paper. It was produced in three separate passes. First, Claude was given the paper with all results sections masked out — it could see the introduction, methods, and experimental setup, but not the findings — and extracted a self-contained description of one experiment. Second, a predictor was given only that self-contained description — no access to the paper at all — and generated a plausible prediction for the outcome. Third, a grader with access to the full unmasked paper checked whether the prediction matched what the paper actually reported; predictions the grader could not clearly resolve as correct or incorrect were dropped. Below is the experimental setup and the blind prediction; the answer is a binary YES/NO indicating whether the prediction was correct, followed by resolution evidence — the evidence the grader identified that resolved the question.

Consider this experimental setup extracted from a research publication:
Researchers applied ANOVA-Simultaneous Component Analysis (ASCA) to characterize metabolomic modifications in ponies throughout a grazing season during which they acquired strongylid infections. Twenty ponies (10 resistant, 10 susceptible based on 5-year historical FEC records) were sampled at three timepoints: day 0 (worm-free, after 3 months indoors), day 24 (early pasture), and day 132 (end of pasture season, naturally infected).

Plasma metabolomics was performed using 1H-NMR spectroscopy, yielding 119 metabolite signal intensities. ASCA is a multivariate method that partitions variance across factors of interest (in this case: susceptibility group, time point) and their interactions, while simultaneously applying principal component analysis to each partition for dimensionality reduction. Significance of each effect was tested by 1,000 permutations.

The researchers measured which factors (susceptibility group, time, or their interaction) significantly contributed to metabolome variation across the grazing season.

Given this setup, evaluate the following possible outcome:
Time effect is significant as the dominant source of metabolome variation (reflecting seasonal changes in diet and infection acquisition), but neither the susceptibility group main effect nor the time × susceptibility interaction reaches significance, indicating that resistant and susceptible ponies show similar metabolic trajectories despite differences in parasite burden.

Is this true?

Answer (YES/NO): YES